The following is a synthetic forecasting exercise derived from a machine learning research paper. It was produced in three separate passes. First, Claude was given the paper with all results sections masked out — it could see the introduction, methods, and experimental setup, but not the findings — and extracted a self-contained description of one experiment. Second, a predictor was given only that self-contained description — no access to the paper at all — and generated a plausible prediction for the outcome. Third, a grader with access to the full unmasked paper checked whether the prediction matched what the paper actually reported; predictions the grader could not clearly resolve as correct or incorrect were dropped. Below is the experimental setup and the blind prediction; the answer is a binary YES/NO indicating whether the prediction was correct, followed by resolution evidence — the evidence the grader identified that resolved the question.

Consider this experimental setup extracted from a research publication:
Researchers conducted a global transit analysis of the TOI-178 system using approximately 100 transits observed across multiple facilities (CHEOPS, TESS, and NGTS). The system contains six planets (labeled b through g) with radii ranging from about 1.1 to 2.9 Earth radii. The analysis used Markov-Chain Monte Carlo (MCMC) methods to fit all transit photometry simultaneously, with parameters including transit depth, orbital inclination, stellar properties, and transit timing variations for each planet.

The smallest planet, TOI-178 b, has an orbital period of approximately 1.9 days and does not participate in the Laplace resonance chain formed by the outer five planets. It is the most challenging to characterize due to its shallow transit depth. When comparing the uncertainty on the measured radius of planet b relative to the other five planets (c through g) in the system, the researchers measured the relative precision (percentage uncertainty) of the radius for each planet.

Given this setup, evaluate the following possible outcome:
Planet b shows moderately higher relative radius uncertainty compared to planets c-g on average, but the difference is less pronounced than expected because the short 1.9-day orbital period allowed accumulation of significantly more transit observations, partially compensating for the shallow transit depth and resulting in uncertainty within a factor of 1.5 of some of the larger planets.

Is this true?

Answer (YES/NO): NO